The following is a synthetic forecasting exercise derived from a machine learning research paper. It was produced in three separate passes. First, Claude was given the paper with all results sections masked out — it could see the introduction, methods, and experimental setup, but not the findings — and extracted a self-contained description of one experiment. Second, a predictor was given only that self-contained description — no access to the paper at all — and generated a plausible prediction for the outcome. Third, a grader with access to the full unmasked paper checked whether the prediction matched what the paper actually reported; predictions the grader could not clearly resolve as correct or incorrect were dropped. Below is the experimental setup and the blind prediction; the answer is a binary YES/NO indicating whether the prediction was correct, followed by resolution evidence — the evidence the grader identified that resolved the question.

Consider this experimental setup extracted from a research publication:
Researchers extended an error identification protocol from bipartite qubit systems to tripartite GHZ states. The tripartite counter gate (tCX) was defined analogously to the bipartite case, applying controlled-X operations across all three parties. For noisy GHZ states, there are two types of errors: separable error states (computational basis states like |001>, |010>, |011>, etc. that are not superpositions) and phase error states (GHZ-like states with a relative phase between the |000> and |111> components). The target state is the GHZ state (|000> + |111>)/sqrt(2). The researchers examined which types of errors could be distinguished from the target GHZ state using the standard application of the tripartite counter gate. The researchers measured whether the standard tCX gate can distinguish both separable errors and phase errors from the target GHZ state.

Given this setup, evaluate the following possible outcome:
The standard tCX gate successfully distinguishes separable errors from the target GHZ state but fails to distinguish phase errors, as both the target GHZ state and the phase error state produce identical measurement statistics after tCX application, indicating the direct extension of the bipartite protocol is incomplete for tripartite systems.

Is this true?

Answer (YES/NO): YES